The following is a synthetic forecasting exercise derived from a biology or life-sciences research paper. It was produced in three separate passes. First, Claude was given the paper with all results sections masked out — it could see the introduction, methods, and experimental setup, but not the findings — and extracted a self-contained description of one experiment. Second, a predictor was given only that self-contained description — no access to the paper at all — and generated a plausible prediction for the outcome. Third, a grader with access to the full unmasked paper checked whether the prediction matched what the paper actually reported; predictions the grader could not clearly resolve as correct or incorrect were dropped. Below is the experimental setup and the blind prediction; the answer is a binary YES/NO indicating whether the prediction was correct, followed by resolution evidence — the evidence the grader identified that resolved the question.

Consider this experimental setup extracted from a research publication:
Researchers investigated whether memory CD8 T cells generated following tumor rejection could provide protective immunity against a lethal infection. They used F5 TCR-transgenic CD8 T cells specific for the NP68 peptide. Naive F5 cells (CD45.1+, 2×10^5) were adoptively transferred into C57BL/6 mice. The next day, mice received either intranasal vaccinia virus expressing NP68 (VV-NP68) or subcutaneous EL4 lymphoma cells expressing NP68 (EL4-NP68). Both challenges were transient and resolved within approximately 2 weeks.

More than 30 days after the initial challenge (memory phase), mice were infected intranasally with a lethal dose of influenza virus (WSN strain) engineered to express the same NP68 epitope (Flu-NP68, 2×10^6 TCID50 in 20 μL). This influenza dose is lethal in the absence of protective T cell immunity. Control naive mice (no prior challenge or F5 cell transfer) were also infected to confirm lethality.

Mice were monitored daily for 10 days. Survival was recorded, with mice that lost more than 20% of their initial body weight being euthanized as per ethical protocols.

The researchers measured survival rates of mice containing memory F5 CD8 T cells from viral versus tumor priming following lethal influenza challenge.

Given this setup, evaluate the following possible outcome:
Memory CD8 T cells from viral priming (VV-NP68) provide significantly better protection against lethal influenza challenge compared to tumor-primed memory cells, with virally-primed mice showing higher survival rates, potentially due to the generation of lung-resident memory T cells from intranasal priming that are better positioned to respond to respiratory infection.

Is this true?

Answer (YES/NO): YES